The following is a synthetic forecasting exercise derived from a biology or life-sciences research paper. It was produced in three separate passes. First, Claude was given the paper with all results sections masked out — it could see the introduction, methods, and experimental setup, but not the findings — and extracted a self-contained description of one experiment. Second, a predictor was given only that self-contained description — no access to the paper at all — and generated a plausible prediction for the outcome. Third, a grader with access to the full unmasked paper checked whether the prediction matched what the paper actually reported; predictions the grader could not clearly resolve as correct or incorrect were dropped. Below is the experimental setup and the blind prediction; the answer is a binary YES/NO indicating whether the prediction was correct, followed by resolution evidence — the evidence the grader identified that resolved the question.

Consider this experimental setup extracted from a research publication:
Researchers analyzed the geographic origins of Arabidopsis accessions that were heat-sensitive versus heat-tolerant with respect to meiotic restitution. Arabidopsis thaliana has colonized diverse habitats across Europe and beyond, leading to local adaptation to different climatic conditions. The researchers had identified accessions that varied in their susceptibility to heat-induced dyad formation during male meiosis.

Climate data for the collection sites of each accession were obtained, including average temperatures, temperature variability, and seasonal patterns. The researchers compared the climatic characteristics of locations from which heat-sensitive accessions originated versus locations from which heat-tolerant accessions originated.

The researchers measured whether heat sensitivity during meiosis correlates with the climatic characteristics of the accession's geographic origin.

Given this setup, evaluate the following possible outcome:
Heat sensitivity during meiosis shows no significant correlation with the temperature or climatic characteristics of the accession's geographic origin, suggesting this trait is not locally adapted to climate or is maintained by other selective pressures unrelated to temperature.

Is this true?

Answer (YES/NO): NO